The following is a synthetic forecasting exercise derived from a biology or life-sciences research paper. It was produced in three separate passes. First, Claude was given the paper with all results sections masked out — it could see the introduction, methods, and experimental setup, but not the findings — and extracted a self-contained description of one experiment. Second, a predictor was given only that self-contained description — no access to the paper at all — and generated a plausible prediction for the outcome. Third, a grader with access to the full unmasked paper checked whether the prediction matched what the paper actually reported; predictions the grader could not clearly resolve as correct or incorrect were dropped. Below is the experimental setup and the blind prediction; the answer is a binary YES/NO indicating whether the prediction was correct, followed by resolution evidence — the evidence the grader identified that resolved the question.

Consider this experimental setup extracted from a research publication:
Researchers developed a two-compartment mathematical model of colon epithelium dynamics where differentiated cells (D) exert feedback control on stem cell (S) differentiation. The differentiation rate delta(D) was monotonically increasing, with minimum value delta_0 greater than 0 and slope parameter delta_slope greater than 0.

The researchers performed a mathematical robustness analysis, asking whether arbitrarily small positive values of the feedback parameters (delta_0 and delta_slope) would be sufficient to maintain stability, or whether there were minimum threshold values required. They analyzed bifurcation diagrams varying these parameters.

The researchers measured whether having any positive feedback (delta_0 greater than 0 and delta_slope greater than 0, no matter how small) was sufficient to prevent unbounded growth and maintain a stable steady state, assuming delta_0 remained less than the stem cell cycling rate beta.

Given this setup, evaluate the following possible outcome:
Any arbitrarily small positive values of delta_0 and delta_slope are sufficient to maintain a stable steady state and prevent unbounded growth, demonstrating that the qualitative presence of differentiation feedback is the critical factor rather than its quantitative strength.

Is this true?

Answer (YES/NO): YES